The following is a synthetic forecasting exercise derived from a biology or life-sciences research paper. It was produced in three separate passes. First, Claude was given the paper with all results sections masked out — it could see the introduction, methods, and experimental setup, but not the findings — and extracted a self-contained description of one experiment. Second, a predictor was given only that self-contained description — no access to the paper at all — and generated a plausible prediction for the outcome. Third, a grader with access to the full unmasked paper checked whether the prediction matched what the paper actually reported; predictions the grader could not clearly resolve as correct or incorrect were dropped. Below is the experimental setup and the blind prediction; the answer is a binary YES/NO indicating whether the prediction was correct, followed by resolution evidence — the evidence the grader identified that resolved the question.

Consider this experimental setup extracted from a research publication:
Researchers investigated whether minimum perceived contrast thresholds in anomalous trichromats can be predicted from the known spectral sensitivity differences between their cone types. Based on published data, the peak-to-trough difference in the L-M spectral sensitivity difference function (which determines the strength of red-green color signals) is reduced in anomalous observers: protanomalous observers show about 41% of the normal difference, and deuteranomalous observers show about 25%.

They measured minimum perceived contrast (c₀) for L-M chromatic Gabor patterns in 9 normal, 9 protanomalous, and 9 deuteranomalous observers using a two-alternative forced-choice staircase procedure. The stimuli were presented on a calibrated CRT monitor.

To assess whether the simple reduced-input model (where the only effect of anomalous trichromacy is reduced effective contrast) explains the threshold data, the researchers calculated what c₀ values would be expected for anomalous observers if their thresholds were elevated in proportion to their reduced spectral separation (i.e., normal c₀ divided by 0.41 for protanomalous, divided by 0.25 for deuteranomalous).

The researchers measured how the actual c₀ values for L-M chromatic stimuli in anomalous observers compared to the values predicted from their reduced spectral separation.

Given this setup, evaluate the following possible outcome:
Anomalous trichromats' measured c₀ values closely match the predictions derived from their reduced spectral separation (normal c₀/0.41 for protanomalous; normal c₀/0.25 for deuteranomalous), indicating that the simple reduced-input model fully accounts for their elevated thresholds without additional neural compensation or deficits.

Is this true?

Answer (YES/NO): YES